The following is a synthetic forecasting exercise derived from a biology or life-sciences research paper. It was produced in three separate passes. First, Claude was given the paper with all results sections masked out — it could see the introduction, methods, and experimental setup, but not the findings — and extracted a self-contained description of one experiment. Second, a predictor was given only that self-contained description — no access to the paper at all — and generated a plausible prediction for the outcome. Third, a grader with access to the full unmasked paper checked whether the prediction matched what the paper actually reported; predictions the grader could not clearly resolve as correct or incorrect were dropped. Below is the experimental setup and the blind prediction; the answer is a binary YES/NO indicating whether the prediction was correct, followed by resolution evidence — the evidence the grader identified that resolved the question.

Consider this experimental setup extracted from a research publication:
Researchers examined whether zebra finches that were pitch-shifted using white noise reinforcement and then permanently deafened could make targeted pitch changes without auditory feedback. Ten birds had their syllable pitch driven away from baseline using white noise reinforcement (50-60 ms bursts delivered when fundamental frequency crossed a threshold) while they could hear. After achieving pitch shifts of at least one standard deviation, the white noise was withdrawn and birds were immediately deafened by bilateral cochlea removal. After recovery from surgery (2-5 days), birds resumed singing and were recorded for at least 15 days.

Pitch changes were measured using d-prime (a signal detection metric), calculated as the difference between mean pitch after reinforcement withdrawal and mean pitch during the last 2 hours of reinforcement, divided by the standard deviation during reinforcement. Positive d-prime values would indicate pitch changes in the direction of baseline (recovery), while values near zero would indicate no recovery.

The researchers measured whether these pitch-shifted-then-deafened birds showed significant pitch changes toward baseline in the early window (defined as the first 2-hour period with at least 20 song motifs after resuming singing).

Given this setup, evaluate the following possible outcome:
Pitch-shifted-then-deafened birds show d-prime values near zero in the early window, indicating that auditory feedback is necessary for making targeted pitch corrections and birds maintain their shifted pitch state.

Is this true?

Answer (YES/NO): NO